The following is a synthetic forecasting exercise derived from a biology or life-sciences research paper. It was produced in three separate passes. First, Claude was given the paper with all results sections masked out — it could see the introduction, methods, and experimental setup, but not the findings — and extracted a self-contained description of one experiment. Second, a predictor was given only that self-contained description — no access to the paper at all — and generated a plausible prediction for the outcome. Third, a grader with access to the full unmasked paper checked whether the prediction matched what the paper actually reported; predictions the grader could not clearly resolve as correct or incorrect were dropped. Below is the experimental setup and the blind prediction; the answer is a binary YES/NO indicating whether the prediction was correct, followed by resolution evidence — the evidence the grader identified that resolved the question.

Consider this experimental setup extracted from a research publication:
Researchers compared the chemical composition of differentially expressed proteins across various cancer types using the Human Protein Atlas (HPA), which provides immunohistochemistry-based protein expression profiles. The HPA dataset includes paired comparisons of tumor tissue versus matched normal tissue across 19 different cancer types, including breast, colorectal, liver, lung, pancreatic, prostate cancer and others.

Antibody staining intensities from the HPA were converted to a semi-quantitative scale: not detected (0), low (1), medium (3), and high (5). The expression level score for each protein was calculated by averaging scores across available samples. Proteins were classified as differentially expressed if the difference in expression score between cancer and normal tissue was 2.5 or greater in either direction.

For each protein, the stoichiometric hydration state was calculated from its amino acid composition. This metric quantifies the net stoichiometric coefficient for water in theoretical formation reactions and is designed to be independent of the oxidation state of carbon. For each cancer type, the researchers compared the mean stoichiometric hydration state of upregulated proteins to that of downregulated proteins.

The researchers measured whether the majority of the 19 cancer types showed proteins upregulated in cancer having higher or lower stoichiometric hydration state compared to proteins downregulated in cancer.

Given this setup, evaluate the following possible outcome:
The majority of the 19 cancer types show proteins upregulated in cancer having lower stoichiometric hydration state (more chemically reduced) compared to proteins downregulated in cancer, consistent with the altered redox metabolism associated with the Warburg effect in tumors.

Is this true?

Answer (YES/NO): NO